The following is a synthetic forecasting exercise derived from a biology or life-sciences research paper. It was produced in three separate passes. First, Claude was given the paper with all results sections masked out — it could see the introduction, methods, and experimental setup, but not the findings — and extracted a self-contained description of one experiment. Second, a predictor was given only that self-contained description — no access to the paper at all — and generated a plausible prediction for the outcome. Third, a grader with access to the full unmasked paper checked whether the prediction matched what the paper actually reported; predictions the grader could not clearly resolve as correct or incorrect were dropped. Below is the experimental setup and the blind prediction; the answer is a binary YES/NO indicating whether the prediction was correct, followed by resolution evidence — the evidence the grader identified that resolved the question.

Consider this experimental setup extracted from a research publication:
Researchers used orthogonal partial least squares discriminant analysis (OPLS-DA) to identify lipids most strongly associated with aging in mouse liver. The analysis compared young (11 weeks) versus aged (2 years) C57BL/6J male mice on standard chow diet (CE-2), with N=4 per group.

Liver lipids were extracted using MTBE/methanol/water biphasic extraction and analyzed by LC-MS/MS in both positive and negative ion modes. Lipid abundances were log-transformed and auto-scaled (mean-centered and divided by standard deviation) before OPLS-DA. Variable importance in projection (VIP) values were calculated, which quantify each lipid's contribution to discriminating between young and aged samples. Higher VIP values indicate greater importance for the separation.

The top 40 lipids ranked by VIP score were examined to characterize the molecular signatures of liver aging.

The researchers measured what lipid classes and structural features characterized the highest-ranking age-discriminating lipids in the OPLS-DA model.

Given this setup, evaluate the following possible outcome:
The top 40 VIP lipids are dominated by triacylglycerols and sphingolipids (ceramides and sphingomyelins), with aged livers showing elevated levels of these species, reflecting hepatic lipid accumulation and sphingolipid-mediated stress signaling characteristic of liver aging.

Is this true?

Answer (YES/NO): NO